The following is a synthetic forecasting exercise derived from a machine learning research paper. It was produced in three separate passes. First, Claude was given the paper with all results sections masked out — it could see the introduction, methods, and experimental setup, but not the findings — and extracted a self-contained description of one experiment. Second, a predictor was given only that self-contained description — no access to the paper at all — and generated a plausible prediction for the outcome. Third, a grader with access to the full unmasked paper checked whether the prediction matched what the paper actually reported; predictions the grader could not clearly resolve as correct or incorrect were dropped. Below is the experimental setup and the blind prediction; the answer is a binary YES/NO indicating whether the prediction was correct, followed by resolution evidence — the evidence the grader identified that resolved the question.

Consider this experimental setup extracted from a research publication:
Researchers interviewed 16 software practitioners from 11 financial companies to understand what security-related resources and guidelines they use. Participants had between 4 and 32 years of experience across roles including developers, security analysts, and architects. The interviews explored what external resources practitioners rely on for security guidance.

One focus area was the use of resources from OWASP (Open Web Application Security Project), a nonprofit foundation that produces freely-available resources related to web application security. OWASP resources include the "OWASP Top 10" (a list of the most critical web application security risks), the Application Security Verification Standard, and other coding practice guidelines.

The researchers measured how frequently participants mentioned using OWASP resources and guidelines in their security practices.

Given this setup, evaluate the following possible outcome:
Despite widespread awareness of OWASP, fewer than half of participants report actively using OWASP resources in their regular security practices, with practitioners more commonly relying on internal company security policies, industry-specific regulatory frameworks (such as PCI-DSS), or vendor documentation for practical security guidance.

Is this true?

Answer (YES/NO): NO